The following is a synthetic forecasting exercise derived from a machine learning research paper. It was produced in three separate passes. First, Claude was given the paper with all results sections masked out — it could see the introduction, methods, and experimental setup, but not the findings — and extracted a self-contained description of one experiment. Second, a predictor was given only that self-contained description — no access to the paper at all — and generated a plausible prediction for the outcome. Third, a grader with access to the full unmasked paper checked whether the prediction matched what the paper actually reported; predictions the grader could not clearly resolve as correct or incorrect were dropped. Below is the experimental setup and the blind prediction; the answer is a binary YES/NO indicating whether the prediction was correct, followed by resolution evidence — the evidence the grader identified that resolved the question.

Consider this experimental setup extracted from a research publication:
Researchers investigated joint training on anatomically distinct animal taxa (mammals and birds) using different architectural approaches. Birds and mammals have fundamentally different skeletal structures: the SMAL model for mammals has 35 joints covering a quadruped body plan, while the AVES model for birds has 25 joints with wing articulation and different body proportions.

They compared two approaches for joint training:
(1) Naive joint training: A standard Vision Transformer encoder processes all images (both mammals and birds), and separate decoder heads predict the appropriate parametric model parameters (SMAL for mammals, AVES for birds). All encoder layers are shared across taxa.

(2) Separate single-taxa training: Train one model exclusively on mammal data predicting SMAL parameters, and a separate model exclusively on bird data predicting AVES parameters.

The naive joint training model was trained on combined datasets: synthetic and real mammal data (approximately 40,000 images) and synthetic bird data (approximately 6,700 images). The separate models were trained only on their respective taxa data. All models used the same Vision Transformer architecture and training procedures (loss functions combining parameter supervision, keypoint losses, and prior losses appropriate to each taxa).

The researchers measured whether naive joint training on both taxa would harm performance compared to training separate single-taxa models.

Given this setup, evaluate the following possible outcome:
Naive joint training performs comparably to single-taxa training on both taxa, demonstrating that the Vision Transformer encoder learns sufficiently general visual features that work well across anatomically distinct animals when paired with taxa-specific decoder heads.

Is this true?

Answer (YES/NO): NO